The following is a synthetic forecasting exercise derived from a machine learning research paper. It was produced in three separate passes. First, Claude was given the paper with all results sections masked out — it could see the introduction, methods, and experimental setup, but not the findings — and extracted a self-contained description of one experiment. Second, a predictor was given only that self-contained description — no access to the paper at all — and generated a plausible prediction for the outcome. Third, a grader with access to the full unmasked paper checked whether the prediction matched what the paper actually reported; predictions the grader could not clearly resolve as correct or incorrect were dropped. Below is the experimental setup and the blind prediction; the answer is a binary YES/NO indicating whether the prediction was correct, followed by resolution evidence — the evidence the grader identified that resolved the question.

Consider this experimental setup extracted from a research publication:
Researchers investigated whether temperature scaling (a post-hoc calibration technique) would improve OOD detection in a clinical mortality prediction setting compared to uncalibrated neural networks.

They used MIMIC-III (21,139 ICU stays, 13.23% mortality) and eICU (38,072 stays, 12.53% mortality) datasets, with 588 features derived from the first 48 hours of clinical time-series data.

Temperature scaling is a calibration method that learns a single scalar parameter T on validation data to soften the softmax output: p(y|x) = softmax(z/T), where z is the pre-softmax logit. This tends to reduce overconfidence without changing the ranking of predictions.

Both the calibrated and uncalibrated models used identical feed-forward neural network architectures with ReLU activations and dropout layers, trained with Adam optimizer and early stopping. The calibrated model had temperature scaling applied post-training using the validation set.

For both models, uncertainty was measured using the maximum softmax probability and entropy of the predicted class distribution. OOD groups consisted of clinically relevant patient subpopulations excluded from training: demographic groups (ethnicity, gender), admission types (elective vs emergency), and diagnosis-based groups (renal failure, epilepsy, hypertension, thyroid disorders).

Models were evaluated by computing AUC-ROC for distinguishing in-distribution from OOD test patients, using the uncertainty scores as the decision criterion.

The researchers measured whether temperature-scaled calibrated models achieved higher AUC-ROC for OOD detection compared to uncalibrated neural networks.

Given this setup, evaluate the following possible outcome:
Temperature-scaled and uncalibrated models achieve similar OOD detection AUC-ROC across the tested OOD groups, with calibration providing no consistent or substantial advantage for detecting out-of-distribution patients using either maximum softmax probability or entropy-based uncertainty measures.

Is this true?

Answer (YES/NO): YES